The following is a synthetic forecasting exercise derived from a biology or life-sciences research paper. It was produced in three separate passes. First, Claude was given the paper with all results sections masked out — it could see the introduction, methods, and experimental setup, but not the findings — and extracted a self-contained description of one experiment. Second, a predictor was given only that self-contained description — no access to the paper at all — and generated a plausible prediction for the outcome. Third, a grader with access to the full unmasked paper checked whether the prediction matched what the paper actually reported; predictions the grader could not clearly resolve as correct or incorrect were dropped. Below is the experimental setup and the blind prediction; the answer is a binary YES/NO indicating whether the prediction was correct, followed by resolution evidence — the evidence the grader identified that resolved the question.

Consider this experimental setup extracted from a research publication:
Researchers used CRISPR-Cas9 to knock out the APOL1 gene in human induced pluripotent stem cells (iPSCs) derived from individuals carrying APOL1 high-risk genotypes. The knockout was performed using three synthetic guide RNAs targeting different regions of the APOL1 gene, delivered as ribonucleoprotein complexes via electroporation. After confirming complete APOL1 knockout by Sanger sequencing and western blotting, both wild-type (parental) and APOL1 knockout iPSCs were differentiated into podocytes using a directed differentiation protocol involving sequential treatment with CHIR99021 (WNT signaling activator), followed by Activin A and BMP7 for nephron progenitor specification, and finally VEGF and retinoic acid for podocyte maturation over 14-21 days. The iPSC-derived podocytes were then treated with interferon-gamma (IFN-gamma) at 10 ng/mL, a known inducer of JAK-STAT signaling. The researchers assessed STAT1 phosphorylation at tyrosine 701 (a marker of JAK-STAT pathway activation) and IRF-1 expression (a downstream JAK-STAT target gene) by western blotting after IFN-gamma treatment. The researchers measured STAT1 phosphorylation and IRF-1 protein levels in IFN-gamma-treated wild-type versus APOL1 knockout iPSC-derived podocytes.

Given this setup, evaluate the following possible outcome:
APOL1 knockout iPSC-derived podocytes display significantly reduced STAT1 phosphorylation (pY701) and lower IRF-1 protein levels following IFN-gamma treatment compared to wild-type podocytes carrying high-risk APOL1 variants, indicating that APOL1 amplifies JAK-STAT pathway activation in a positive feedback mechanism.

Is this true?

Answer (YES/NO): YES